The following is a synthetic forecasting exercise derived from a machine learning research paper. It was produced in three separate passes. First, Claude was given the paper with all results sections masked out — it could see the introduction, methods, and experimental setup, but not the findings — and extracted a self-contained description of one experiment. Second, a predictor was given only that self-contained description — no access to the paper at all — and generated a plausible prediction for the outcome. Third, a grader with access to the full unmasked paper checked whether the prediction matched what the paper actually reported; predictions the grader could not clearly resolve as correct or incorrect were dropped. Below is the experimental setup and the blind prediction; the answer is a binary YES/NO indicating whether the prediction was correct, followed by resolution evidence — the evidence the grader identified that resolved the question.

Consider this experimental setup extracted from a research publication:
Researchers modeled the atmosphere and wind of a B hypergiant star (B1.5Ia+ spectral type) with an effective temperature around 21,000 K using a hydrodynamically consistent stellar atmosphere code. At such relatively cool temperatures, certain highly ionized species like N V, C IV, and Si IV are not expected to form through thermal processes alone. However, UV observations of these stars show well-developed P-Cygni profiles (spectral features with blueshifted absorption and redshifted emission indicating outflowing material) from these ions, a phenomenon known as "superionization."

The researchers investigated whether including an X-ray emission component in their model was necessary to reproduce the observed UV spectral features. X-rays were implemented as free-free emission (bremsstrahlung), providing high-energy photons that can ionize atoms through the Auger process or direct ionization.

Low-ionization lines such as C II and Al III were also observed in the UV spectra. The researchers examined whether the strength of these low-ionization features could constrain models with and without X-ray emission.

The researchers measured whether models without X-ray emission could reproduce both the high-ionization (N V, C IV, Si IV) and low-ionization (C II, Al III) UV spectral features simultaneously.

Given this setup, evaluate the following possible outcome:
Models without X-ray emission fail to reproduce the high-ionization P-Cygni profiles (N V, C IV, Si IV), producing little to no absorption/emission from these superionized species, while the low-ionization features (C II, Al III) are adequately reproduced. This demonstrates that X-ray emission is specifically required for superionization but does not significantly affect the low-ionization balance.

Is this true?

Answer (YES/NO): NO